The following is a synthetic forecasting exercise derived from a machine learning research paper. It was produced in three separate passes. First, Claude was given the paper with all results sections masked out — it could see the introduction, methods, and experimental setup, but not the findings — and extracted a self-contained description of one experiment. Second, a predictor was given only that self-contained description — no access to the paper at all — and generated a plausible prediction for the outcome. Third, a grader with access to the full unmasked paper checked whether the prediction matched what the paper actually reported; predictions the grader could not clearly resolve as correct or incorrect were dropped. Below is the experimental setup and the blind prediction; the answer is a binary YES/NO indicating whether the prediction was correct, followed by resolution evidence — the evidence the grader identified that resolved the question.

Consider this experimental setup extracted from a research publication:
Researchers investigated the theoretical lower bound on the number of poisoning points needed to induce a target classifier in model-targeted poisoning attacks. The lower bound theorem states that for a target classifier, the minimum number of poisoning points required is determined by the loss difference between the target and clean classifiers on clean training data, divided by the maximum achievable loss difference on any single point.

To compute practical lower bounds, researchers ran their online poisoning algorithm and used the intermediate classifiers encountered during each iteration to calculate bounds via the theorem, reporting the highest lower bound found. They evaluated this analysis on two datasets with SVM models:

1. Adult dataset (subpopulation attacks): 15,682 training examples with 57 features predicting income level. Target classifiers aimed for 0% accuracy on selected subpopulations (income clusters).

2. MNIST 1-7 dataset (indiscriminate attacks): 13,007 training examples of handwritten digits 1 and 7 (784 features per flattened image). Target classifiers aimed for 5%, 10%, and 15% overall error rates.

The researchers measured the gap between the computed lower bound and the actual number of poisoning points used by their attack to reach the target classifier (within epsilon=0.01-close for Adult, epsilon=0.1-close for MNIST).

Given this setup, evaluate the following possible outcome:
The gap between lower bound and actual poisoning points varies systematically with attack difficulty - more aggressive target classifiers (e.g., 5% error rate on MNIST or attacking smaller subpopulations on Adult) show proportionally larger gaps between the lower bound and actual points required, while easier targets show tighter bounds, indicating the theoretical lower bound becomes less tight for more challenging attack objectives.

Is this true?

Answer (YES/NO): NO